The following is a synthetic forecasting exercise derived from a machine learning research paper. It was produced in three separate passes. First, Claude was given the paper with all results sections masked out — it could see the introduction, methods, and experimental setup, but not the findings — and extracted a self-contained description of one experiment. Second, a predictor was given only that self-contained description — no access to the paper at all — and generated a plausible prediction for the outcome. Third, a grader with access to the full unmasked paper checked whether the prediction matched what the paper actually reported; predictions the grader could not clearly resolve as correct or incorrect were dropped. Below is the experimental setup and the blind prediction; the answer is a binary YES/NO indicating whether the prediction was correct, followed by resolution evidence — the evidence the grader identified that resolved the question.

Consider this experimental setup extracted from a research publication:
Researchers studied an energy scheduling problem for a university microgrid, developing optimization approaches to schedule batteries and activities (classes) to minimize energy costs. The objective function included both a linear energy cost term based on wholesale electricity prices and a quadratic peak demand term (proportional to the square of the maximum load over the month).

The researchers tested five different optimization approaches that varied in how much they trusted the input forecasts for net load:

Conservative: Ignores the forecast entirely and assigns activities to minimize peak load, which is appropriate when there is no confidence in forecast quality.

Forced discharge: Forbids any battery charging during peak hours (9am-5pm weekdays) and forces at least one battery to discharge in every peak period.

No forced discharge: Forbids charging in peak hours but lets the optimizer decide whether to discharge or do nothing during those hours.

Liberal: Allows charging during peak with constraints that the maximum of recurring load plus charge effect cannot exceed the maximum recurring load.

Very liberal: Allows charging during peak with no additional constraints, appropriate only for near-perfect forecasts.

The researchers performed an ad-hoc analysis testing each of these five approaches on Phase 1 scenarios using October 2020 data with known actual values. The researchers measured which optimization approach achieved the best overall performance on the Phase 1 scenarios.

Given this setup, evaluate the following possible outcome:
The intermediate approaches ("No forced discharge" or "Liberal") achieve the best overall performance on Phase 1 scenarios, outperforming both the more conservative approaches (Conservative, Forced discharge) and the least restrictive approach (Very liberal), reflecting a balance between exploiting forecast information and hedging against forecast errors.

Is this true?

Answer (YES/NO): YES